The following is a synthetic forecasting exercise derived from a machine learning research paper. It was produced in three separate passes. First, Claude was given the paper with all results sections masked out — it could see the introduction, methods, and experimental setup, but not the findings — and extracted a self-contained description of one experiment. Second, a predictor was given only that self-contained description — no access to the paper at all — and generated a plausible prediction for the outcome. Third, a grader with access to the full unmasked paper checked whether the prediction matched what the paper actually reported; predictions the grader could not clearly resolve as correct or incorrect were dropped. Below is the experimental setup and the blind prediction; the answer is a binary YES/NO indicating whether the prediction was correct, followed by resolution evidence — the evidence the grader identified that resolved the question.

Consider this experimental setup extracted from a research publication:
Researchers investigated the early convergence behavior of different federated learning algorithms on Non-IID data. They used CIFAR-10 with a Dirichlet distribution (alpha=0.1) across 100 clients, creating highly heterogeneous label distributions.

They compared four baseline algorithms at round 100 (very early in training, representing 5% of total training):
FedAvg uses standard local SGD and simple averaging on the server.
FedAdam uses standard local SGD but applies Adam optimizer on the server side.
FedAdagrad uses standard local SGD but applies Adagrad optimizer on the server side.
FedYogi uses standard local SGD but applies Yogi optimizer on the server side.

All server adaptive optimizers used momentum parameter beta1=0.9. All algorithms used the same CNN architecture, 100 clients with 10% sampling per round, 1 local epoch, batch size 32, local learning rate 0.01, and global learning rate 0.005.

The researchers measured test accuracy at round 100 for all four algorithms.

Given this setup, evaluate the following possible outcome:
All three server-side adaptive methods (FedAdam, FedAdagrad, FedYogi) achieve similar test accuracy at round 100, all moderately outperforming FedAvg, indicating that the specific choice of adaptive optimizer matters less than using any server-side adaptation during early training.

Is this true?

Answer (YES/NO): NO